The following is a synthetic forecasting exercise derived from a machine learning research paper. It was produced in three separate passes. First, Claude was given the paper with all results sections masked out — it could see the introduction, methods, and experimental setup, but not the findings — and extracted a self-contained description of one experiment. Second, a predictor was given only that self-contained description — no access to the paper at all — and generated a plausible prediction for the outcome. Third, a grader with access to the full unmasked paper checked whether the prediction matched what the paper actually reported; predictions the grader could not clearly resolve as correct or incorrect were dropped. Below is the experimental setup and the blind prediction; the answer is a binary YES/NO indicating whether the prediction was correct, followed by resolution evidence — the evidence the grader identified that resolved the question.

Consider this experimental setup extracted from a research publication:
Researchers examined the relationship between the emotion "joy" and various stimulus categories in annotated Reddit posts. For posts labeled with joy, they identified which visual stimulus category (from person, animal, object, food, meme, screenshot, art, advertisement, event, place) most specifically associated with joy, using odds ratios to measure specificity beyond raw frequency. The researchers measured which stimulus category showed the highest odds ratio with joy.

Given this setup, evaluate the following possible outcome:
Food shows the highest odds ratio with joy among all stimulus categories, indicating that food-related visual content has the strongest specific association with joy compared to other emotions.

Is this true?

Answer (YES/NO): NO